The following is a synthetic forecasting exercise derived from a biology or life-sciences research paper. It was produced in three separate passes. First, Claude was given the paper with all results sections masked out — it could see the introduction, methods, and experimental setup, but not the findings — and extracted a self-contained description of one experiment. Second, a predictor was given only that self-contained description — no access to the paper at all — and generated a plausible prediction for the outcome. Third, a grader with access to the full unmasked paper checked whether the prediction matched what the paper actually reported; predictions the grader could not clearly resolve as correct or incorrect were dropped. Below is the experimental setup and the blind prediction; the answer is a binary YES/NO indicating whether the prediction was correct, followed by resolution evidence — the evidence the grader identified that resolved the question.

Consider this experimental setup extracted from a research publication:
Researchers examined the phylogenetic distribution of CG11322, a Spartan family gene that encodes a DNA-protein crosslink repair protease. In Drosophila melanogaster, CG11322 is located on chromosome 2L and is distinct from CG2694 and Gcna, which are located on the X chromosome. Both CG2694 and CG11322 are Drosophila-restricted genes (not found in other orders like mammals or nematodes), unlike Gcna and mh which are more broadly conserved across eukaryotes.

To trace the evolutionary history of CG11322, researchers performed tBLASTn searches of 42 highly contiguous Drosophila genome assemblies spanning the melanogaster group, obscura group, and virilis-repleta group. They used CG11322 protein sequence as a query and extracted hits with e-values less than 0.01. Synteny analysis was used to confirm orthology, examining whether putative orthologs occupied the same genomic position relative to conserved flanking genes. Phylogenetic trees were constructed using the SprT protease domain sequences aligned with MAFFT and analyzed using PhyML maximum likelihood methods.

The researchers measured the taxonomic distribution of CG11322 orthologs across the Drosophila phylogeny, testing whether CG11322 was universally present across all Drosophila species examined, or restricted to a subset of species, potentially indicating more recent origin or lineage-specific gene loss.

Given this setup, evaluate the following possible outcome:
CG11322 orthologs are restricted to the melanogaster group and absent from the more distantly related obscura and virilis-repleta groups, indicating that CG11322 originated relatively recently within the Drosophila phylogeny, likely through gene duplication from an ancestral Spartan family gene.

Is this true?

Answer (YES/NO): YES